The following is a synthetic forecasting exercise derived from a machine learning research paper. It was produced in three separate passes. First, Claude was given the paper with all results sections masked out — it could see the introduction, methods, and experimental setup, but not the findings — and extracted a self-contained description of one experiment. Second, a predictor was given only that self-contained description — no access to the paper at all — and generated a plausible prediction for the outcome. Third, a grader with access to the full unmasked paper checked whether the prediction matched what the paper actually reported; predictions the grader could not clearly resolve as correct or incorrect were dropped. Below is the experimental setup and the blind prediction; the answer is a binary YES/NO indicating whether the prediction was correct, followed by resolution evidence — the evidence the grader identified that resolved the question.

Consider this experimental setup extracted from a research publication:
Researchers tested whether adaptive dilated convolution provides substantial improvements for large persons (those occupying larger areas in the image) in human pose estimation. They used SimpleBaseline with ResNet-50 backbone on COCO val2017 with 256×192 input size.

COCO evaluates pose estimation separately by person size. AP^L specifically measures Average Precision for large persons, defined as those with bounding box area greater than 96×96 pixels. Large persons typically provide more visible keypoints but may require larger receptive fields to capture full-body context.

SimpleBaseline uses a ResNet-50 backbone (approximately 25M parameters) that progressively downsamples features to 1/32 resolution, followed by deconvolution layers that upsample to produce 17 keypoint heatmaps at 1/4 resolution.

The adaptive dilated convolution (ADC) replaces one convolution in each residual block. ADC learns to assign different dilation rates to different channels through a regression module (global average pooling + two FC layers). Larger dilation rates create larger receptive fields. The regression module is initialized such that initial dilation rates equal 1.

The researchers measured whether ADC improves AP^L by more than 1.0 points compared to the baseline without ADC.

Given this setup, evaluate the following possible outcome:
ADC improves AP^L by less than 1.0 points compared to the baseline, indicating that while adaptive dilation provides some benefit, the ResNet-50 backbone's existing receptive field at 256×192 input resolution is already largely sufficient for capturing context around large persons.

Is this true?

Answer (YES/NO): NO